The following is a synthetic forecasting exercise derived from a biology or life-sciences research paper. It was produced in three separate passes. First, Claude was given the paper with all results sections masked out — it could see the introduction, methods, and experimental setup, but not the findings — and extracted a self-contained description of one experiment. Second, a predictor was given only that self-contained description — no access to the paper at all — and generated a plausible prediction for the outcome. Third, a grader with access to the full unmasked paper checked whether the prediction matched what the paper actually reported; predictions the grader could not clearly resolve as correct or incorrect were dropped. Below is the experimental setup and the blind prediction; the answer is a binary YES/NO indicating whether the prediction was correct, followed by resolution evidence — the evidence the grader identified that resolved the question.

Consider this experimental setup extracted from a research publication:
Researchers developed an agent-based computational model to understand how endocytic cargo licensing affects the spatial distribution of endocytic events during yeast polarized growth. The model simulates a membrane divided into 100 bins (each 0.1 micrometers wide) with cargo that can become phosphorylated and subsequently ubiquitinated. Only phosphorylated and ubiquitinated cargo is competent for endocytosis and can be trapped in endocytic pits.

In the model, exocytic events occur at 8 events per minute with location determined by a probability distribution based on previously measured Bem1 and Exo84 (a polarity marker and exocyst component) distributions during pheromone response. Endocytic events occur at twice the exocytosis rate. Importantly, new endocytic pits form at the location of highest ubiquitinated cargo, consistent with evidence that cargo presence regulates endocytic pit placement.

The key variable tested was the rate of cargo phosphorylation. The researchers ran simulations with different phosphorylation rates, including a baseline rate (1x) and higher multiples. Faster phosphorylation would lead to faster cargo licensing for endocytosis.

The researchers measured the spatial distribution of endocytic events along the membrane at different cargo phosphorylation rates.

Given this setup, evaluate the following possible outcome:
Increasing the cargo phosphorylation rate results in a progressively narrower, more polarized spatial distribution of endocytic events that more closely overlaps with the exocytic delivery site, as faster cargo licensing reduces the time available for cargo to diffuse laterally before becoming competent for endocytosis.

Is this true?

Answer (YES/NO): YES